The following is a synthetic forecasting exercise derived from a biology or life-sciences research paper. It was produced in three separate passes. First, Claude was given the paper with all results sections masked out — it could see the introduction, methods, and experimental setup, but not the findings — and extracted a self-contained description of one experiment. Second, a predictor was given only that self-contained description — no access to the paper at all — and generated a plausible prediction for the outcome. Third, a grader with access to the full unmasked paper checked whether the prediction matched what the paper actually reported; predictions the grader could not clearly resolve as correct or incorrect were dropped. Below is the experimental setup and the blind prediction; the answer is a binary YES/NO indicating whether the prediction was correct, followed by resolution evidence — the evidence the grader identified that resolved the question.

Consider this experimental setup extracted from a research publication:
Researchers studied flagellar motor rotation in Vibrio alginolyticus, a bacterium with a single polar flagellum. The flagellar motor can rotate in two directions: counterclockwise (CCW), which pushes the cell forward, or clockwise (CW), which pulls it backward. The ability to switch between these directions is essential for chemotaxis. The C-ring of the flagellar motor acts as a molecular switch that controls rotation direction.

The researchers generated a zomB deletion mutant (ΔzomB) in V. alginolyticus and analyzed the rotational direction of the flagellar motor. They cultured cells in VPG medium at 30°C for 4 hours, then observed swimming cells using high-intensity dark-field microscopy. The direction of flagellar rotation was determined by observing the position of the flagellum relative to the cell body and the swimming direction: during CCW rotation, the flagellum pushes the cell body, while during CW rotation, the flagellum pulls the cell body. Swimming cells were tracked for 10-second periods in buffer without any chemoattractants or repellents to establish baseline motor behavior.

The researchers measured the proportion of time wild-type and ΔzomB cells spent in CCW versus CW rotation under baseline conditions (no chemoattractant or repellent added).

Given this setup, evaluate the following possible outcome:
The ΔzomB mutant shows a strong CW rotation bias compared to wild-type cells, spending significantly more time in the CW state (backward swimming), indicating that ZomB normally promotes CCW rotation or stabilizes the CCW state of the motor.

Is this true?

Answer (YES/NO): NO